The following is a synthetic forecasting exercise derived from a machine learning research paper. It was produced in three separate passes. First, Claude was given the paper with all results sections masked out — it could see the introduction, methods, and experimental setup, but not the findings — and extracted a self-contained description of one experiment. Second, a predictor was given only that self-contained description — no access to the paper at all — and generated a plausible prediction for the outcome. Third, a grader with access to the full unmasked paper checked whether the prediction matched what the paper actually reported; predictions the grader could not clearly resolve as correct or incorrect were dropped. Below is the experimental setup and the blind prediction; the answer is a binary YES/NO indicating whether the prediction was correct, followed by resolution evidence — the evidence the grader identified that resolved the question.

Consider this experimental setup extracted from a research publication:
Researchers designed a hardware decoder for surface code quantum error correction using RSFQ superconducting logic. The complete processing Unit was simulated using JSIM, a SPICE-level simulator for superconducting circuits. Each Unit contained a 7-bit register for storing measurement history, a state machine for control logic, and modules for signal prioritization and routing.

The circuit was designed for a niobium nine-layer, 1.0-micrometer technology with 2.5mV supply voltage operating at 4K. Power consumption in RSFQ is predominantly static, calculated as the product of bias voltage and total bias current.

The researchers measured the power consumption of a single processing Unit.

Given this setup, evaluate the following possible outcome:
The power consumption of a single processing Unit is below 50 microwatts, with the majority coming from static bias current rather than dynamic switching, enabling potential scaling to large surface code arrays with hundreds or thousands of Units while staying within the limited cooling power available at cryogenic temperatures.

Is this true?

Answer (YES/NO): NO